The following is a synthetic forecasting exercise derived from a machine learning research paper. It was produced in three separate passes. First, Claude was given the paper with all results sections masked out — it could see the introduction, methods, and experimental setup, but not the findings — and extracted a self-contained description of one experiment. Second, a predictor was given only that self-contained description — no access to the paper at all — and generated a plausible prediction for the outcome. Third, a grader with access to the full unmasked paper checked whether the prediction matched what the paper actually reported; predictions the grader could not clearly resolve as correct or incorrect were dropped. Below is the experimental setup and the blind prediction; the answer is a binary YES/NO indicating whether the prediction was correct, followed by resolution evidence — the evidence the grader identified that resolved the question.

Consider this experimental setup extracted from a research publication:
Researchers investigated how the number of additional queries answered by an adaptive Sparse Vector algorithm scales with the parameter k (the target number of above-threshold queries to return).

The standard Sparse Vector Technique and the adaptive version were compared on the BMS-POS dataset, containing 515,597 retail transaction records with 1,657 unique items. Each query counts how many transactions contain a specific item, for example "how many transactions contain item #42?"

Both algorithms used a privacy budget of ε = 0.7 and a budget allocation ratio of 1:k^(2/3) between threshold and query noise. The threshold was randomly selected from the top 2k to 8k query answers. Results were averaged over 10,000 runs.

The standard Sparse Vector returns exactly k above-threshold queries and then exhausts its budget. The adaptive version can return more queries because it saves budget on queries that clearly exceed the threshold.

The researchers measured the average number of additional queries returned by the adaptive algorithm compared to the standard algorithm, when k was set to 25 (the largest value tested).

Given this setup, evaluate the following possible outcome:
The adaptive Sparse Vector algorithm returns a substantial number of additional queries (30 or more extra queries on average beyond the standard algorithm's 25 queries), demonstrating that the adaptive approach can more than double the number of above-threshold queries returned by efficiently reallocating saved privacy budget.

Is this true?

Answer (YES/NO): NO